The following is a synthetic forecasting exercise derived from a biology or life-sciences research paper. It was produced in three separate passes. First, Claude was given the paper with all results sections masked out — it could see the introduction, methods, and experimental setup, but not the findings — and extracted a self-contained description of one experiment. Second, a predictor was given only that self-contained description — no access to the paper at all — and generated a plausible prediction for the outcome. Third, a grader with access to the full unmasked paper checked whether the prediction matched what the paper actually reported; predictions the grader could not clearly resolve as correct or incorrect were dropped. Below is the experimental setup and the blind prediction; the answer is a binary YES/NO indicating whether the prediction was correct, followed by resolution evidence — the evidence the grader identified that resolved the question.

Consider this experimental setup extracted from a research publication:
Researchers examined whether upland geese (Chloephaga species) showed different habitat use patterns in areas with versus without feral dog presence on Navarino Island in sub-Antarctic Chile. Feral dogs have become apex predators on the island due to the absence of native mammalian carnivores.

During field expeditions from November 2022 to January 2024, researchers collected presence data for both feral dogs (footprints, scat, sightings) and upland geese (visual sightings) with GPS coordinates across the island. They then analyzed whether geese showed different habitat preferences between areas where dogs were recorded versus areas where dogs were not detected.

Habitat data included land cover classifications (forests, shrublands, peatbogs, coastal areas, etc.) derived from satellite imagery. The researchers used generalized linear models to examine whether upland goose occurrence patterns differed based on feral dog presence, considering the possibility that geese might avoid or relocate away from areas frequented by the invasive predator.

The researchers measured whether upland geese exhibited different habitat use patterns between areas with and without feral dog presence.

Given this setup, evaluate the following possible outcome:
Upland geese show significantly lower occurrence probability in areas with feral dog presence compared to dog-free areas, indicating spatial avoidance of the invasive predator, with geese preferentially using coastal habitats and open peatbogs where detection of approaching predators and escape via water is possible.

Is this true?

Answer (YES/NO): NO